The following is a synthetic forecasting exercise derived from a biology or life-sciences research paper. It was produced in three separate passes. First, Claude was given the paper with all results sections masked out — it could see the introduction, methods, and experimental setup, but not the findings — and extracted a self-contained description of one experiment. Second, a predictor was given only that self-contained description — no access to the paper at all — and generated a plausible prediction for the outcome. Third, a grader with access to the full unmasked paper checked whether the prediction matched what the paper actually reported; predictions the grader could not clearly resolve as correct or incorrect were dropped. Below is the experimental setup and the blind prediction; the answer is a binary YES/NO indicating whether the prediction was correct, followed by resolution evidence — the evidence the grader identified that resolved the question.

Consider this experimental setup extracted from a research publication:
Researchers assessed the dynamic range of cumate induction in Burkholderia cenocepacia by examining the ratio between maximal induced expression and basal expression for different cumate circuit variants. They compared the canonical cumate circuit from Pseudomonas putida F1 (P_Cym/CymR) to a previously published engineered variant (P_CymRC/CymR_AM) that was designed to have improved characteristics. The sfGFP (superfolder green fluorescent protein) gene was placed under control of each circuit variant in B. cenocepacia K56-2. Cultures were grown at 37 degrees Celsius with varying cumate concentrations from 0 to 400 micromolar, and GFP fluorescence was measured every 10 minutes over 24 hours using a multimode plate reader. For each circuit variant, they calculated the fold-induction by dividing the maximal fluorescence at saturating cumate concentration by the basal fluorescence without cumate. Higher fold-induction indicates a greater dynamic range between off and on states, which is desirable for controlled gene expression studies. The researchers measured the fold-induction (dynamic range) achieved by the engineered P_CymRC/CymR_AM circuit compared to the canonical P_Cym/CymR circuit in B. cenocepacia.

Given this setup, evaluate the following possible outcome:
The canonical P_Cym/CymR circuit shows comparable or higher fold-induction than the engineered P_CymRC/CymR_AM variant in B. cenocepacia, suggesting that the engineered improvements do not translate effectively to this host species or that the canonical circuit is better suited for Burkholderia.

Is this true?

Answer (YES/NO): YES